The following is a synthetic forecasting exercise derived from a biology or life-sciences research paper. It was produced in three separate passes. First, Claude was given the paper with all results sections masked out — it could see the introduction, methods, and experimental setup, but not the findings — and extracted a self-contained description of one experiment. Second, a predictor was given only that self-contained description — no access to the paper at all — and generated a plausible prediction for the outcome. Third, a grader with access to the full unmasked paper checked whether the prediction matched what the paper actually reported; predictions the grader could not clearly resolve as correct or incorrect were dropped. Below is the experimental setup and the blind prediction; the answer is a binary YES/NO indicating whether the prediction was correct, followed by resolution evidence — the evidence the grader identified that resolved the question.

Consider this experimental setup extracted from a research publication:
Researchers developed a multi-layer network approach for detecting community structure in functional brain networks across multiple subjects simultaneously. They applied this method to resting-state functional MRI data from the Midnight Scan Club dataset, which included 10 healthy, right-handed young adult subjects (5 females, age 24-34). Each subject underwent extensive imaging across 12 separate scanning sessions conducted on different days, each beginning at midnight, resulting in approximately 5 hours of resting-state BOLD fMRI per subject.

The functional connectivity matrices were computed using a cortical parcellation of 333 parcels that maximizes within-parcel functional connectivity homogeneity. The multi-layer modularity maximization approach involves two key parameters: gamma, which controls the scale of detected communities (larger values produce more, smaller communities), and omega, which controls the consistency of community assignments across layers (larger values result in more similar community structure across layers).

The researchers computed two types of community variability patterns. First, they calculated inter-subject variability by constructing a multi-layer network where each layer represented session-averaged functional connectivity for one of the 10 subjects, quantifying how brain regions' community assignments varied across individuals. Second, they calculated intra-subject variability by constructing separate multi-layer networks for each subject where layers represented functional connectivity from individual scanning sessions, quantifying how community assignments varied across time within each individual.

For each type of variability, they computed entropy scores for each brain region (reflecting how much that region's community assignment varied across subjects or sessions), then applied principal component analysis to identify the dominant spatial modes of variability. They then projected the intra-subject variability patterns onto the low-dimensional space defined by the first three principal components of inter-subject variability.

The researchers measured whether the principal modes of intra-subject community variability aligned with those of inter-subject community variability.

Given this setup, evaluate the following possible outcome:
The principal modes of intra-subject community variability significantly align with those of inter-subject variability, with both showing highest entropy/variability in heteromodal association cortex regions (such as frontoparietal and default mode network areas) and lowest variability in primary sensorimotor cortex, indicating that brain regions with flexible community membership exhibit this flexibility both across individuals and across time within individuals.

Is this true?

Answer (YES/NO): NO